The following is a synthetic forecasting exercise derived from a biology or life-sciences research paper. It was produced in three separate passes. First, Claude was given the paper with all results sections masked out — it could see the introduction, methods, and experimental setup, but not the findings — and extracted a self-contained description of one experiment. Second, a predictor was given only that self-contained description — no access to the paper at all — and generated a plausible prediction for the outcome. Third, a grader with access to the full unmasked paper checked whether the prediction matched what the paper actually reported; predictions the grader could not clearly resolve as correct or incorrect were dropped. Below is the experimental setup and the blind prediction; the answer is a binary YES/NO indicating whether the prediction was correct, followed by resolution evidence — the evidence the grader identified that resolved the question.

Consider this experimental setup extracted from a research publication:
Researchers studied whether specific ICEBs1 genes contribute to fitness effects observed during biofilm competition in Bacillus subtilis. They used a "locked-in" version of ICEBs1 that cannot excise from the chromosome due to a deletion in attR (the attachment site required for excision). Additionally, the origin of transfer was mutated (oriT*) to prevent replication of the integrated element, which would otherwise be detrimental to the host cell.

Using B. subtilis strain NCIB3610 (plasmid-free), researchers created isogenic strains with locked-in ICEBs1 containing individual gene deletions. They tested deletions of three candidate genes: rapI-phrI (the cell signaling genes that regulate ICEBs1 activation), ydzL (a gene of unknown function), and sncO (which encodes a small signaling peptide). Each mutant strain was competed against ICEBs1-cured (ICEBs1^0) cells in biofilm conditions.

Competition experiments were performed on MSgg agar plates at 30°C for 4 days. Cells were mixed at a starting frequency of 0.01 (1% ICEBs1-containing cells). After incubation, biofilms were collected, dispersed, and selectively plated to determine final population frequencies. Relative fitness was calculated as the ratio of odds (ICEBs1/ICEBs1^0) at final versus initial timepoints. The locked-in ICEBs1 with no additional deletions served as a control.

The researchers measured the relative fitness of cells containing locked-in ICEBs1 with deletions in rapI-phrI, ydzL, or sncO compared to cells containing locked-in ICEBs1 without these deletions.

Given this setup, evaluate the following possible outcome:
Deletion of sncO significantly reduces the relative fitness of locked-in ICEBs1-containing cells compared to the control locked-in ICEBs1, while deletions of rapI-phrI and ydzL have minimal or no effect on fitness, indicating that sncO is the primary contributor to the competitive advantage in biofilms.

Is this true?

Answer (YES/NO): NO